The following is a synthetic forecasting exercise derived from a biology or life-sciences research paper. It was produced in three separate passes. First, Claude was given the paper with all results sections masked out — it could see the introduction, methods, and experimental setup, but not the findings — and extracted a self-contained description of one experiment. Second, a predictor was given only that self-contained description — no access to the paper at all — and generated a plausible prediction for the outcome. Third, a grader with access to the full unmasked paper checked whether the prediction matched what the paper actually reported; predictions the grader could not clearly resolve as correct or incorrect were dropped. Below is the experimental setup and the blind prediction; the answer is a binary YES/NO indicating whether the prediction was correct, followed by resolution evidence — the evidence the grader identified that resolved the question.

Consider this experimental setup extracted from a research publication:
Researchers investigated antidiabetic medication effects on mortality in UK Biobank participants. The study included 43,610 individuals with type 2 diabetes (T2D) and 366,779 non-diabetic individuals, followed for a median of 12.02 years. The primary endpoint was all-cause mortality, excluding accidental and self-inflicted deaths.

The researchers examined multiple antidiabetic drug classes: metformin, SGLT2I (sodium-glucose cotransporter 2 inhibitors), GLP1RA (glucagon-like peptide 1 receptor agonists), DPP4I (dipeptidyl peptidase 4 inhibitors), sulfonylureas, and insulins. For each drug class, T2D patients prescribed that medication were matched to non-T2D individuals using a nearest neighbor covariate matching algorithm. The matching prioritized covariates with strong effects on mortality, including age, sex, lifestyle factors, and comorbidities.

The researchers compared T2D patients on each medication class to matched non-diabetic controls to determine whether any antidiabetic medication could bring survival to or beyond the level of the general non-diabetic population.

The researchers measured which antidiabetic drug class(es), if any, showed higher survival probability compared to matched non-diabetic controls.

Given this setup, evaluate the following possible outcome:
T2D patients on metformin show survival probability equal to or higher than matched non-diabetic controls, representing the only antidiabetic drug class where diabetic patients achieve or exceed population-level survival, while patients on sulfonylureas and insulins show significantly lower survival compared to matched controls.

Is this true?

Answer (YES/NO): NO